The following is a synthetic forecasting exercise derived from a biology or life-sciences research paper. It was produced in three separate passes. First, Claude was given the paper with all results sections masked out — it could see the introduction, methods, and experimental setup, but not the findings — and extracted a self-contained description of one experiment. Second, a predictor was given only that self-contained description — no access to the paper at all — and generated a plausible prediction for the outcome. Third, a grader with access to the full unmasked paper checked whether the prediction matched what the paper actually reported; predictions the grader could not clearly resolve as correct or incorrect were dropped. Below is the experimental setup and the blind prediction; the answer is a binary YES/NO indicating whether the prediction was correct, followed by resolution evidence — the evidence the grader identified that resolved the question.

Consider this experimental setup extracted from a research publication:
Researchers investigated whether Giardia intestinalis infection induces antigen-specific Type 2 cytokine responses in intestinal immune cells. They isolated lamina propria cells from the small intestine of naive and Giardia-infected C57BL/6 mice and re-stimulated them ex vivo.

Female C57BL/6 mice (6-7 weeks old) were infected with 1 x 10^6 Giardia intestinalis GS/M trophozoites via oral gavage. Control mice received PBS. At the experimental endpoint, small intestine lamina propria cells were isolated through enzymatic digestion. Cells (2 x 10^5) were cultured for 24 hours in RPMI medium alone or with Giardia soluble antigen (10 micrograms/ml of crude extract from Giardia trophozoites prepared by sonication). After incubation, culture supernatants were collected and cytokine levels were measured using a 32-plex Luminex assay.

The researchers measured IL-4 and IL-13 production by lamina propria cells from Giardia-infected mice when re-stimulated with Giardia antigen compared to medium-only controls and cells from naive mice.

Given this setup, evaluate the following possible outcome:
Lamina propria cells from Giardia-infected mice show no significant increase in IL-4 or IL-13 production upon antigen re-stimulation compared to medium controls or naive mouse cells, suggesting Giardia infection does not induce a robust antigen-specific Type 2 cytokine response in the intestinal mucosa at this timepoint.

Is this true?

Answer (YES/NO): NO